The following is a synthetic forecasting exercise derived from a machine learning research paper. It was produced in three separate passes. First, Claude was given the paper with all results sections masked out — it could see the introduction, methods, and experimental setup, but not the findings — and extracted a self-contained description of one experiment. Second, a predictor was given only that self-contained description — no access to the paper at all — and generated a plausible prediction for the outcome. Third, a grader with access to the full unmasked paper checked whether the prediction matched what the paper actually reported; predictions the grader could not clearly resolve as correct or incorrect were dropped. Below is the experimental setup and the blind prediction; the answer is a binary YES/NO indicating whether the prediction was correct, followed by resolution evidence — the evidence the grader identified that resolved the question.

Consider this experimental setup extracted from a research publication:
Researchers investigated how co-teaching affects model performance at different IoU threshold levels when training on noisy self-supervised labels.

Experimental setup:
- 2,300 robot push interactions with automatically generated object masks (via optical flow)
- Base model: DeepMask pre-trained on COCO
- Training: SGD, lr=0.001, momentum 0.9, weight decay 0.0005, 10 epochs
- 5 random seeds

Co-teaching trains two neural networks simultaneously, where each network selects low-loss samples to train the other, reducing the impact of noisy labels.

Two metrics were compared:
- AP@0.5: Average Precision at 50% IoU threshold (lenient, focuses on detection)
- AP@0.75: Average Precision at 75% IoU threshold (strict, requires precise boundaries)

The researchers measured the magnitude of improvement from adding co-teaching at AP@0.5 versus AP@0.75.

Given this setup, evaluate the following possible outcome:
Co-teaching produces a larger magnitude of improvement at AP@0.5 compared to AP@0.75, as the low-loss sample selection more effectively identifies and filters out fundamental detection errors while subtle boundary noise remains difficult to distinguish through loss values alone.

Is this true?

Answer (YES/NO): NO